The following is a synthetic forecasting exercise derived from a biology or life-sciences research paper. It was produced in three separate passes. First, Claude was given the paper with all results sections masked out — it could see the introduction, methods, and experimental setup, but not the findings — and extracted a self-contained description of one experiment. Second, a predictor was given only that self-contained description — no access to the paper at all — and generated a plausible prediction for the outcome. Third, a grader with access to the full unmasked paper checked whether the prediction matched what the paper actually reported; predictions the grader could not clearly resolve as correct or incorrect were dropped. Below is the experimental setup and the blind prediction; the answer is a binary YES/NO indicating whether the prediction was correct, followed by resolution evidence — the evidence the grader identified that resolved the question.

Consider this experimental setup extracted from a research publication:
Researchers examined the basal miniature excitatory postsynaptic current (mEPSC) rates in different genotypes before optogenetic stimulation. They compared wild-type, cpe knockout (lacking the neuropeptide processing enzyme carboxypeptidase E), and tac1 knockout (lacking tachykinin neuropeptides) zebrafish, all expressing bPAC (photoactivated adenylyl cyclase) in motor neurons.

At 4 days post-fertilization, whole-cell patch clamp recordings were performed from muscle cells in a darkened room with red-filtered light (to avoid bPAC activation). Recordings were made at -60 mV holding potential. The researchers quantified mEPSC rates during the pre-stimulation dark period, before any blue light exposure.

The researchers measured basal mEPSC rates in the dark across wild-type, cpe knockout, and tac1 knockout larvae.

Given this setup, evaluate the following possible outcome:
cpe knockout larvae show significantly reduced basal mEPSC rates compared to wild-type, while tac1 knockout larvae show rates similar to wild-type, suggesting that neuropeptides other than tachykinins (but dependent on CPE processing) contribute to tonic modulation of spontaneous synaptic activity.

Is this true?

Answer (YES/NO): NO